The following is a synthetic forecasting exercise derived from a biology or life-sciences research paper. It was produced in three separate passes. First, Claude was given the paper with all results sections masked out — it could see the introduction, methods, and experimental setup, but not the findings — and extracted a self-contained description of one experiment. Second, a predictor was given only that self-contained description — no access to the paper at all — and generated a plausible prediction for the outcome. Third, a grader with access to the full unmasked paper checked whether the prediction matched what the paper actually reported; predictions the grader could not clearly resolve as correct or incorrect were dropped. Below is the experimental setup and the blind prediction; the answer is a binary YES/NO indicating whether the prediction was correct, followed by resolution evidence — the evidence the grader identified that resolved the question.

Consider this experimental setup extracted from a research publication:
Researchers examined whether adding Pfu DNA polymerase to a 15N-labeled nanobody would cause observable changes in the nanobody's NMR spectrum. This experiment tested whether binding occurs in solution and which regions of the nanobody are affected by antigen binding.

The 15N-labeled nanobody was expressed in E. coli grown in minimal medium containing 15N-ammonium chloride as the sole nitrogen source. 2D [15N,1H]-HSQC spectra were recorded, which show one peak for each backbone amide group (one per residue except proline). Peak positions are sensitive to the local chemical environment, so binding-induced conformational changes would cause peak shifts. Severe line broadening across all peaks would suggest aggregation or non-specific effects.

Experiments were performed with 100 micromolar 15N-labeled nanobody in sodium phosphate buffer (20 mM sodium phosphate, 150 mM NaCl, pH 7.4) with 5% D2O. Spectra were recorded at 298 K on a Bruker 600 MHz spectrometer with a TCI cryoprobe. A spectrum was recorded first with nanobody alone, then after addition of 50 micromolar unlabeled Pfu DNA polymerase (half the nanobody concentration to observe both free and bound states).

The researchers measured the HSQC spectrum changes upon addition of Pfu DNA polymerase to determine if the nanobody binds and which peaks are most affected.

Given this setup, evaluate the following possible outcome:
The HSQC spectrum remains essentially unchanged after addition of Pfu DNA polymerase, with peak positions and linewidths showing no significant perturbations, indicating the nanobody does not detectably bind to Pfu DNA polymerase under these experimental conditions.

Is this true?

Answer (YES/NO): NO